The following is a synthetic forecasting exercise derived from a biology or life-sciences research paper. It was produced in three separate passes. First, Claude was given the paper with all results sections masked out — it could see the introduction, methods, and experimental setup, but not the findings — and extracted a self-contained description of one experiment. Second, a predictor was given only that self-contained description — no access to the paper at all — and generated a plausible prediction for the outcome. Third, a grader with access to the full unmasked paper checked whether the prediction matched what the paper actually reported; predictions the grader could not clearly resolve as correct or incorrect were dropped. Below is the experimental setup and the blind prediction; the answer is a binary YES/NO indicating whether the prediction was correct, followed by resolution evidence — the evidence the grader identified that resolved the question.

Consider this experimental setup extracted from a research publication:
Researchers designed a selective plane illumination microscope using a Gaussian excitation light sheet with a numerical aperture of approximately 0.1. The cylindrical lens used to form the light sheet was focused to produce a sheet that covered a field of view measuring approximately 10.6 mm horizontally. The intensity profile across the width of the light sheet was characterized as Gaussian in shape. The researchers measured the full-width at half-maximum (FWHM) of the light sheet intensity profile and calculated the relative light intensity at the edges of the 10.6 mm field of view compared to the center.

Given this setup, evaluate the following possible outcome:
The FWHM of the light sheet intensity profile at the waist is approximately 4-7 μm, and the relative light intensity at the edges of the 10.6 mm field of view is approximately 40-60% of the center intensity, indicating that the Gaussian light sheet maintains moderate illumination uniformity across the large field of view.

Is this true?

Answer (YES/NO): NO